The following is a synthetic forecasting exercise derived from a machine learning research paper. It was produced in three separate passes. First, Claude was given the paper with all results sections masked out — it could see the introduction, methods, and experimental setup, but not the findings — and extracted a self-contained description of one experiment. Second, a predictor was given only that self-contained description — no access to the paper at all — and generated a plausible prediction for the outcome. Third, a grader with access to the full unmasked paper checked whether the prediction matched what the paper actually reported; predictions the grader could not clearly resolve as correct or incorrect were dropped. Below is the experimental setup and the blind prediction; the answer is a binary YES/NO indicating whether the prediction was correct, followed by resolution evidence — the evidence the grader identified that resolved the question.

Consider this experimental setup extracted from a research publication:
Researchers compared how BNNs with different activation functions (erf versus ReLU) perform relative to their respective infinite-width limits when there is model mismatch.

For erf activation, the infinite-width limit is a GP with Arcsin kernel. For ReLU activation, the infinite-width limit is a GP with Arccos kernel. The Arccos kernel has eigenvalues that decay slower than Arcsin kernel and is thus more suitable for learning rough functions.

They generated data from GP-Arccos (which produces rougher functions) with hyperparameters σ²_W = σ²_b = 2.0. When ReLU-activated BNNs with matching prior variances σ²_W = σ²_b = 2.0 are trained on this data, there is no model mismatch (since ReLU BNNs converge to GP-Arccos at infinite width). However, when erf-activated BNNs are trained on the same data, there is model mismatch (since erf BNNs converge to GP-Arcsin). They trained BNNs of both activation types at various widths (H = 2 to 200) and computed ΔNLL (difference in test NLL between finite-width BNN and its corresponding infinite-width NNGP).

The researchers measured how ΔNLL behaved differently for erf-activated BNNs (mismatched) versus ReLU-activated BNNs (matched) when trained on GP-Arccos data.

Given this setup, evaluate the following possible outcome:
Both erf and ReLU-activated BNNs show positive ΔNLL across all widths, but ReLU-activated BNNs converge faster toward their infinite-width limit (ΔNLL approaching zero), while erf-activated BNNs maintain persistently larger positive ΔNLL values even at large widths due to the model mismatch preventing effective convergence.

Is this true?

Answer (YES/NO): NO